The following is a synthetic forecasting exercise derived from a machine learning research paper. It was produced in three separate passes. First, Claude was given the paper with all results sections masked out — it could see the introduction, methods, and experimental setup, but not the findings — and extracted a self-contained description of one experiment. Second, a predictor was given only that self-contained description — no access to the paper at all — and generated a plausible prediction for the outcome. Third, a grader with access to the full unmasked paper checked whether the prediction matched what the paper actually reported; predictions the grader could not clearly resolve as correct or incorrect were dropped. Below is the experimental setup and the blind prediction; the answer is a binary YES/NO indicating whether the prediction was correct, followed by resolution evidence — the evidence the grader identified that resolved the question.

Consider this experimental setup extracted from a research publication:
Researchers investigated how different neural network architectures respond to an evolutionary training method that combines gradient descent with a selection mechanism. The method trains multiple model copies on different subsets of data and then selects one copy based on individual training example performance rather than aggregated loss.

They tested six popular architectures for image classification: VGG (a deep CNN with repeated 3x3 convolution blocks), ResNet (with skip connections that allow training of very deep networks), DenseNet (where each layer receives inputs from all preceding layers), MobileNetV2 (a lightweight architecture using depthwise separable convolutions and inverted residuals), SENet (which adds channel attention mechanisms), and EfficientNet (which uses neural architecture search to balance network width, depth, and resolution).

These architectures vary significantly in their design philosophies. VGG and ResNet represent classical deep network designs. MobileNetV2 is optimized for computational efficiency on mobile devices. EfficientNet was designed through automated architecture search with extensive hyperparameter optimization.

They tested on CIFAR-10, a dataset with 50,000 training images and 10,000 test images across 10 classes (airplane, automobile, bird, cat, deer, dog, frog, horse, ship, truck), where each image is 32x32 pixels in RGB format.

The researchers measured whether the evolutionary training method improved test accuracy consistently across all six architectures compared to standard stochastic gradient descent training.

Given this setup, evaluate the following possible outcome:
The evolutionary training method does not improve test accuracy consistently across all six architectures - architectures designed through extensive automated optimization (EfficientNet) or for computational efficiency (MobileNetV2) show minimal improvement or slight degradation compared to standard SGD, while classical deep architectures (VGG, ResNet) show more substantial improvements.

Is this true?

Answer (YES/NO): NO